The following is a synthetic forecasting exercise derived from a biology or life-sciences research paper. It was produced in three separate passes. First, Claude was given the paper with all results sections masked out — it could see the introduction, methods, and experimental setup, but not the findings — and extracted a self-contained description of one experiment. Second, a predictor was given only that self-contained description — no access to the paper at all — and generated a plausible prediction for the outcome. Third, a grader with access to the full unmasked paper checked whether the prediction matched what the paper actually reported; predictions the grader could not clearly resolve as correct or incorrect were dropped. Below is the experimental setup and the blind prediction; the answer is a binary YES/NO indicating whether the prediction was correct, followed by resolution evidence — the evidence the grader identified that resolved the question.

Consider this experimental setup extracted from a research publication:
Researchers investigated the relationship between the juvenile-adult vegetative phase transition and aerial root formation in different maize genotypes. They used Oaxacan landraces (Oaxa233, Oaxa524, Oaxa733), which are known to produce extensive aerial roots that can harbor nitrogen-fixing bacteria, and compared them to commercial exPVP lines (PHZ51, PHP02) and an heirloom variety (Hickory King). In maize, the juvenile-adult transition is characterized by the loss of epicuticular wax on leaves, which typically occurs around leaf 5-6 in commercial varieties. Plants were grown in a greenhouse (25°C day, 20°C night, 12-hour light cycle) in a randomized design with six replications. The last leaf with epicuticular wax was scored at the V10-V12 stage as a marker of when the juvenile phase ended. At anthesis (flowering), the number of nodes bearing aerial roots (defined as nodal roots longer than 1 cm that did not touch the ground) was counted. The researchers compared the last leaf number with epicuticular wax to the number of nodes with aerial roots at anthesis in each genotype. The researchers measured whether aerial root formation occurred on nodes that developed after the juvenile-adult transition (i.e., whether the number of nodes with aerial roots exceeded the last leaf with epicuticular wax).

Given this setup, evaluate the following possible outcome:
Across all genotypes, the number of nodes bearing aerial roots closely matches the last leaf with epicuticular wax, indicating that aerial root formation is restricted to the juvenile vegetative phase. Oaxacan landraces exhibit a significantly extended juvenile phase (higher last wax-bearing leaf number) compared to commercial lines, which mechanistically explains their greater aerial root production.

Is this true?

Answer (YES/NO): NO